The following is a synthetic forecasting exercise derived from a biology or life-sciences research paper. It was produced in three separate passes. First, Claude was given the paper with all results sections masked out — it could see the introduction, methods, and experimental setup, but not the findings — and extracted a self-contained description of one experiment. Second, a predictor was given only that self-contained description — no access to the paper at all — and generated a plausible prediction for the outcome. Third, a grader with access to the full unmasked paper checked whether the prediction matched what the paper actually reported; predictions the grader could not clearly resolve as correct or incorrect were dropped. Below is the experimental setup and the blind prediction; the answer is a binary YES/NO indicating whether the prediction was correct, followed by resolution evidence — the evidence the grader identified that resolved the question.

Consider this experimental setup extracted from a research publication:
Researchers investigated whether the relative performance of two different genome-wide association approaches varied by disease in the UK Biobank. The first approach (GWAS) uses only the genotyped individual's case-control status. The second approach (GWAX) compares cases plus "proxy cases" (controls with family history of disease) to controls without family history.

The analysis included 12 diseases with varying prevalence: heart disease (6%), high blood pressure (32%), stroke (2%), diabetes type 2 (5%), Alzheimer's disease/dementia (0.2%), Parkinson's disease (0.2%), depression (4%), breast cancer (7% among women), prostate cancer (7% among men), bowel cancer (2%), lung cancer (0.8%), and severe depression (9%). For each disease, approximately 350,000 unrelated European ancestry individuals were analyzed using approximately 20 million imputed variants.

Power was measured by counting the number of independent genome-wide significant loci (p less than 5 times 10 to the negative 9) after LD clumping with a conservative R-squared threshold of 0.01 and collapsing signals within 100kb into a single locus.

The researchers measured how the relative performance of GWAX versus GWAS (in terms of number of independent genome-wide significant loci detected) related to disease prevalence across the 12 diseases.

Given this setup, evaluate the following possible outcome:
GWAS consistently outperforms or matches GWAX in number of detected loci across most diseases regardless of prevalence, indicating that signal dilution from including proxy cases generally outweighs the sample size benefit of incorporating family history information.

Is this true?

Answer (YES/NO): NO